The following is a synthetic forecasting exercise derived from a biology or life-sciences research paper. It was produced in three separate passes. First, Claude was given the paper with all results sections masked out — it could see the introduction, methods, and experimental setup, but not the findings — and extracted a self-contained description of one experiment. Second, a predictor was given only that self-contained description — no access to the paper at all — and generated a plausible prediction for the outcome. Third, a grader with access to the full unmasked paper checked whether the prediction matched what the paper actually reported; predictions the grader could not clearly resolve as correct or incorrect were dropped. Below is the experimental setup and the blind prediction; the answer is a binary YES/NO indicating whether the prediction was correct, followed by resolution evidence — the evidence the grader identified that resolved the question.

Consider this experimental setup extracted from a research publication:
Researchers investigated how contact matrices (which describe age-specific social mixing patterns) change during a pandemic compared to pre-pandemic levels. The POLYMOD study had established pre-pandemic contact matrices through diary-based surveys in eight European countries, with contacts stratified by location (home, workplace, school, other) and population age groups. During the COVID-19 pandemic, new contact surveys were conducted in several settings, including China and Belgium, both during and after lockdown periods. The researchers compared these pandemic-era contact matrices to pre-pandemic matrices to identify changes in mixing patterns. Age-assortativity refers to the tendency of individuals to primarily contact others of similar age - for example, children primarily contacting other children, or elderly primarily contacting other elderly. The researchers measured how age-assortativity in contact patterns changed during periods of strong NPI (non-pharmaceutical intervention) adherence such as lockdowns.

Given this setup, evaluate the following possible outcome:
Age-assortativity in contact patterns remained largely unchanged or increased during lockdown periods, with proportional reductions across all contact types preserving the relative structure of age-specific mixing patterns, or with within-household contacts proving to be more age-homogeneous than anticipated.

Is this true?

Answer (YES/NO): NO